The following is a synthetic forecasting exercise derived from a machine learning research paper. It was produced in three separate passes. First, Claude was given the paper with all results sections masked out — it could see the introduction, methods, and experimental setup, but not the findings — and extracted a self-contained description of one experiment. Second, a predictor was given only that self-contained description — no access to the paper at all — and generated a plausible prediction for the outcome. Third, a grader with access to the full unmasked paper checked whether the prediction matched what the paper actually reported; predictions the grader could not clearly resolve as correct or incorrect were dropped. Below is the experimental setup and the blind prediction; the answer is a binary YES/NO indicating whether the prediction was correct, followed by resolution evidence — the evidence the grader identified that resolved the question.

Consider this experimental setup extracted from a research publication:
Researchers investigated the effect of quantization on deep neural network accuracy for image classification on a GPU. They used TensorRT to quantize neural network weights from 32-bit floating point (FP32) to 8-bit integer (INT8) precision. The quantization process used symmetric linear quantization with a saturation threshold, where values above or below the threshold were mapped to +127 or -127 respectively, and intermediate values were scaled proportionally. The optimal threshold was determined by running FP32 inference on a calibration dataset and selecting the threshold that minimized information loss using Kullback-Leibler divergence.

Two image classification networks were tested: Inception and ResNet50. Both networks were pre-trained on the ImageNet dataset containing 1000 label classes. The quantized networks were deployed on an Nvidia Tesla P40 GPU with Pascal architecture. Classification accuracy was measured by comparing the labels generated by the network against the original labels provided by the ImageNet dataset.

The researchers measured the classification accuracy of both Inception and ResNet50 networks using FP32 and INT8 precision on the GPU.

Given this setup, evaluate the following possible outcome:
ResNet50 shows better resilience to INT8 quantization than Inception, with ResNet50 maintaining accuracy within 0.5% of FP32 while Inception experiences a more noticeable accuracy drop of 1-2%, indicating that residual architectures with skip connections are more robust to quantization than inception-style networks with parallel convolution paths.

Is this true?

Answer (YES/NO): NO